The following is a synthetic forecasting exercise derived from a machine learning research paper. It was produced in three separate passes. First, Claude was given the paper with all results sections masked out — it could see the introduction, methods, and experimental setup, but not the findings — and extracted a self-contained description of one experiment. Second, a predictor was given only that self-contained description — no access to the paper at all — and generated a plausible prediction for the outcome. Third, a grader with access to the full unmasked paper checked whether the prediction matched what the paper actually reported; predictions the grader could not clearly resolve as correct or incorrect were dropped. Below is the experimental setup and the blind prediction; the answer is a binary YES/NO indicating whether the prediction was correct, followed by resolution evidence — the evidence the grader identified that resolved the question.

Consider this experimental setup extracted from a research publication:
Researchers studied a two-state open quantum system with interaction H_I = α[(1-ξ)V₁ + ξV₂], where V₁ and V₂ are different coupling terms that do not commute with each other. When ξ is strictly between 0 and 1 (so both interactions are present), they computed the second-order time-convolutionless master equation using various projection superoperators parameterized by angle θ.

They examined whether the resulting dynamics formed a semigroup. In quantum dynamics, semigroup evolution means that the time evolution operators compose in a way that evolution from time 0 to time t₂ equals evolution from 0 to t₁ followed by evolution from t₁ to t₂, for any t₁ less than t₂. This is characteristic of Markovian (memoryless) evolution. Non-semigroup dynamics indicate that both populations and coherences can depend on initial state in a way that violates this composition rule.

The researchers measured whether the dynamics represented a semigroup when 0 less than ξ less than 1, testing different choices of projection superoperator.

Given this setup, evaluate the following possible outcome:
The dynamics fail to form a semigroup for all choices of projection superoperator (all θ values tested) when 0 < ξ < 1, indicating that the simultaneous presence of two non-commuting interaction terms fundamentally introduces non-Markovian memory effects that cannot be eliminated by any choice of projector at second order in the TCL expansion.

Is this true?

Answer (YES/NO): YES